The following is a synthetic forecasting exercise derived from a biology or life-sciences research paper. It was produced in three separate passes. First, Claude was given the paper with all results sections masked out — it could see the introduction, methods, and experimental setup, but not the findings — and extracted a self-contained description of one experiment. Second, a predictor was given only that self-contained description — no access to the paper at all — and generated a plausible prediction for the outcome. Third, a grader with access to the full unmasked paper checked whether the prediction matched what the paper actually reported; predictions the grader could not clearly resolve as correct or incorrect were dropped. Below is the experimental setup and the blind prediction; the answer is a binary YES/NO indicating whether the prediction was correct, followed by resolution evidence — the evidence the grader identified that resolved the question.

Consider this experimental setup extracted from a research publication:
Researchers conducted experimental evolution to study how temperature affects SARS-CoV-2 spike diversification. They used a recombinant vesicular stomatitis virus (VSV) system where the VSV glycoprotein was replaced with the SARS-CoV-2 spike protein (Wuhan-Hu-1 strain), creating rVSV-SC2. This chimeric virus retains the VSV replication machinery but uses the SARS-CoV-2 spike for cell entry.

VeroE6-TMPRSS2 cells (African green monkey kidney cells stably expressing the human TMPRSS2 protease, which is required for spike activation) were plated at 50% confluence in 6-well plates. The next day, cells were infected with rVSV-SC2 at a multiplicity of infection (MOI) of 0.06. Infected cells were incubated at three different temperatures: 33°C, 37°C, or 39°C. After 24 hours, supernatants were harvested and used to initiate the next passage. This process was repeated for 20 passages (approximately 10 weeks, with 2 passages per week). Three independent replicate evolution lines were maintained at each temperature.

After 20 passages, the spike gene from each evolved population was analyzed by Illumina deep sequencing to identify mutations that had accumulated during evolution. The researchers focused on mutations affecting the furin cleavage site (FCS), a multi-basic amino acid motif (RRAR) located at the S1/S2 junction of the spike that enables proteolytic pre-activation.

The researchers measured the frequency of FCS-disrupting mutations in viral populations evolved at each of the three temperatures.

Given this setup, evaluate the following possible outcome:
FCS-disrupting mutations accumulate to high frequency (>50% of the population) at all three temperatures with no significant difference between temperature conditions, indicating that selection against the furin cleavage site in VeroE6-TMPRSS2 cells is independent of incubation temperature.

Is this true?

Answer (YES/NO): NO